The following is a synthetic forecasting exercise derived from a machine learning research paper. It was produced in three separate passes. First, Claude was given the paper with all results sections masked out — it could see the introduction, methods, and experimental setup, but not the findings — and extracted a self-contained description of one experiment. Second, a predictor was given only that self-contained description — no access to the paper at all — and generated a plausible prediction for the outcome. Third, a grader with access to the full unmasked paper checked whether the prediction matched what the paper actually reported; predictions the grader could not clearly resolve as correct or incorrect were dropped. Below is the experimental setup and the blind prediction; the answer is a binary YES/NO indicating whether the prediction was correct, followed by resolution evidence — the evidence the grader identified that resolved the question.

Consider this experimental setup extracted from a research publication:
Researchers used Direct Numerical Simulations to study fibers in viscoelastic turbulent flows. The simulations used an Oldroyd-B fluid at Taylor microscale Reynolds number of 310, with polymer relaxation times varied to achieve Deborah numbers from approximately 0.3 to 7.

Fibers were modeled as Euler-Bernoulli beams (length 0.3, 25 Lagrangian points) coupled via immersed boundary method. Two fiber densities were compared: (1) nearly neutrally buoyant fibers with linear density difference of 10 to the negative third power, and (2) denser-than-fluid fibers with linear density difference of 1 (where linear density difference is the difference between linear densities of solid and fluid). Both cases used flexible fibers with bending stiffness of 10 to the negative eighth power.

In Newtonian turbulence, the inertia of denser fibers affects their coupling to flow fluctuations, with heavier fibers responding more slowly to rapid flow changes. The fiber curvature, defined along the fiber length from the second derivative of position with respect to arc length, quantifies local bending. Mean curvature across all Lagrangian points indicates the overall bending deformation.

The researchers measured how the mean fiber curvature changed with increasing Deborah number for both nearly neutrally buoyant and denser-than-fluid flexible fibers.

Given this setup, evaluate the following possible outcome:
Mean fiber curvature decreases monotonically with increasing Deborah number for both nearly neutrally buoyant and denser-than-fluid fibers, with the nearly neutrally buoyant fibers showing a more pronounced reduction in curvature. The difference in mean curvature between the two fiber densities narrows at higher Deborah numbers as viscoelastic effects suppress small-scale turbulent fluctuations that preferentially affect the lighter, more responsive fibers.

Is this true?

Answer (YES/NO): NO